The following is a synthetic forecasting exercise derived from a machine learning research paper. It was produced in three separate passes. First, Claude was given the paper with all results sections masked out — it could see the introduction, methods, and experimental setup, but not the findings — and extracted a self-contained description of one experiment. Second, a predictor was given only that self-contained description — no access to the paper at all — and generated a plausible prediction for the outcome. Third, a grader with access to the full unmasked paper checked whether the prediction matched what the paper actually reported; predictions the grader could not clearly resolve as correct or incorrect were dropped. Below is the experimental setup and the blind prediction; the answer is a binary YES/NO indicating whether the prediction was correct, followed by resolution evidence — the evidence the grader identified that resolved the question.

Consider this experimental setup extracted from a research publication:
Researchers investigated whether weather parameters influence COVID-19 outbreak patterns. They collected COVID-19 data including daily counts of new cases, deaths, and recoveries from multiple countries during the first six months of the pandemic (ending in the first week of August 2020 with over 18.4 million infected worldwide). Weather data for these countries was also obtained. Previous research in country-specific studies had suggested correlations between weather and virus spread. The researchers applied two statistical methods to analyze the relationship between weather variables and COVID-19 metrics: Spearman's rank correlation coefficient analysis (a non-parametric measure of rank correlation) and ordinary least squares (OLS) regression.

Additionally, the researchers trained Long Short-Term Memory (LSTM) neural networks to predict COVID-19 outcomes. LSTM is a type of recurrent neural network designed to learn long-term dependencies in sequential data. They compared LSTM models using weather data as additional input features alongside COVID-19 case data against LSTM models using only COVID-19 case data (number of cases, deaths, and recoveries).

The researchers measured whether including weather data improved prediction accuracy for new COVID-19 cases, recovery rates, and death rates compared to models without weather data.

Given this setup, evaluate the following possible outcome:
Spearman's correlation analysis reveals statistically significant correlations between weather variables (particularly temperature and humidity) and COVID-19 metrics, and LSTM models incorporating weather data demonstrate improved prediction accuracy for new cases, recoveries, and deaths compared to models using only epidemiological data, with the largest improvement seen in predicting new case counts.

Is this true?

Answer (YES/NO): NO